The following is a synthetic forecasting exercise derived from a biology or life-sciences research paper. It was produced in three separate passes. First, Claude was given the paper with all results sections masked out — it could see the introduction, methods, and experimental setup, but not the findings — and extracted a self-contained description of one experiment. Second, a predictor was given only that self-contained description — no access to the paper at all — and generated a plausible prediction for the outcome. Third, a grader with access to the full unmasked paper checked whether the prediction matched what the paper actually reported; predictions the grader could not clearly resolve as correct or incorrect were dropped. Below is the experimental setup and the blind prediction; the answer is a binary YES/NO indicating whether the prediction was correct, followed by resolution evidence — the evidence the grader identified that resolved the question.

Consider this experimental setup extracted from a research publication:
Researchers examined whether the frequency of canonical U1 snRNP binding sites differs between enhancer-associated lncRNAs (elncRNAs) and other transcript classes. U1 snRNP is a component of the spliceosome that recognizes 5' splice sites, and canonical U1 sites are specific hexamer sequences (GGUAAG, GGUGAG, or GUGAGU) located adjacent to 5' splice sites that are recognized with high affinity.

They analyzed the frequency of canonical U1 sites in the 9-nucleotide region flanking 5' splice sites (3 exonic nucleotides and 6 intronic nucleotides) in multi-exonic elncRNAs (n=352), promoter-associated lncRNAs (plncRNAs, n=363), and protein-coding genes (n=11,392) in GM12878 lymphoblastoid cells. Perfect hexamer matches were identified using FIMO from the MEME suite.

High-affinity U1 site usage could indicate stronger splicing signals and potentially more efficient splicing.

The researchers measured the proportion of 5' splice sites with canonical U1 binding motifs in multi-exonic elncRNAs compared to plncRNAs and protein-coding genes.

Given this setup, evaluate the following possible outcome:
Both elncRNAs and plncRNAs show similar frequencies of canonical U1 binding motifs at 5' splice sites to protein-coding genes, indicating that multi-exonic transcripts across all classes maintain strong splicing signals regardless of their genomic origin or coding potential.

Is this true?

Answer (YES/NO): NO